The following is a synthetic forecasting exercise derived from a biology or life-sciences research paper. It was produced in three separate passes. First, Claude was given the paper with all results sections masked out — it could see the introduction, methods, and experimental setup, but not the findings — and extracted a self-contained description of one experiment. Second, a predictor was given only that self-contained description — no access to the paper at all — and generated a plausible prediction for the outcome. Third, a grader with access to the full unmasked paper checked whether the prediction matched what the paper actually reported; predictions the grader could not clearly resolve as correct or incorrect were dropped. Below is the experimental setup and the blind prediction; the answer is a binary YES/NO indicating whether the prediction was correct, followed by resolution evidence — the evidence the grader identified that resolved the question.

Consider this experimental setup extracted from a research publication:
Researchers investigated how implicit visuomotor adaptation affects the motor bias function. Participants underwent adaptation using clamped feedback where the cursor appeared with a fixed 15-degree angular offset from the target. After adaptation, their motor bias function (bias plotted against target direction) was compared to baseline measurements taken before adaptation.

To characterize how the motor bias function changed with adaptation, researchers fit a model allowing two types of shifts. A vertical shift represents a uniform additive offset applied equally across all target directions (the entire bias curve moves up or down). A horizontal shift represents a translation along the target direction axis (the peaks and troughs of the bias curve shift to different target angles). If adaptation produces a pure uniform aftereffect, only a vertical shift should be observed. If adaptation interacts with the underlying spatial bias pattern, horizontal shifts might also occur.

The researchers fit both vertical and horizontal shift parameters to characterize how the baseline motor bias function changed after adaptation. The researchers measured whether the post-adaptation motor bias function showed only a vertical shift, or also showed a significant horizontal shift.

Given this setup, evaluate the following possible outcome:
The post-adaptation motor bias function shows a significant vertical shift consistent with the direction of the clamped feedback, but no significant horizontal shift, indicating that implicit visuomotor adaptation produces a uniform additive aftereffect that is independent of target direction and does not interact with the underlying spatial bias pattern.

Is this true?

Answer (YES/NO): YES